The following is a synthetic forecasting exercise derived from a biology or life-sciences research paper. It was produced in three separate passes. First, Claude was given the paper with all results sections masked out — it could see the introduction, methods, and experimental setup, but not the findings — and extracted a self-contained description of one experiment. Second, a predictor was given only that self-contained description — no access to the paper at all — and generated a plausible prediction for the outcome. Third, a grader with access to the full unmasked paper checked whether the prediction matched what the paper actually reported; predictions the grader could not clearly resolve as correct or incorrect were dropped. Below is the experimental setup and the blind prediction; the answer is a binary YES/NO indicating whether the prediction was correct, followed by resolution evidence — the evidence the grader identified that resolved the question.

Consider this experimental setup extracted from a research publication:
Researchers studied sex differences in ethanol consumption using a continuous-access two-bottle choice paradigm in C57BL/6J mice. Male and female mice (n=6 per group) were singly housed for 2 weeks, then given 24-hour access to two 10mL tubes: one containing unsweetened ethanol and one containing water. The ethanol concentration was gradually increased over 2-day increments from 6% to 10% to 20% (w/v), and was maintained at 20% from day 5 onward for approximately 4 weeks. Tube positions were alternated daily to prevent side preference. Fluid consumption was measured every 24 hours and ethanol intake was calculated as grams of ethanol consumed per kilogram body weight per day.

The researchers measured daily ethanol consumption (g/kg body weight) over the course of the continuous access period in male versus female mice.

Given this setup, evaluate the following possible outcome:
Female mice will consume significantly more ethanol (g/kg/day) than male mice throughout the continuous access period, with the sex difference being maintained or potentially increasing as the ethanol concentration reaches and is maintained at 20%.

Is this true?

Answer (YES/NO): NO